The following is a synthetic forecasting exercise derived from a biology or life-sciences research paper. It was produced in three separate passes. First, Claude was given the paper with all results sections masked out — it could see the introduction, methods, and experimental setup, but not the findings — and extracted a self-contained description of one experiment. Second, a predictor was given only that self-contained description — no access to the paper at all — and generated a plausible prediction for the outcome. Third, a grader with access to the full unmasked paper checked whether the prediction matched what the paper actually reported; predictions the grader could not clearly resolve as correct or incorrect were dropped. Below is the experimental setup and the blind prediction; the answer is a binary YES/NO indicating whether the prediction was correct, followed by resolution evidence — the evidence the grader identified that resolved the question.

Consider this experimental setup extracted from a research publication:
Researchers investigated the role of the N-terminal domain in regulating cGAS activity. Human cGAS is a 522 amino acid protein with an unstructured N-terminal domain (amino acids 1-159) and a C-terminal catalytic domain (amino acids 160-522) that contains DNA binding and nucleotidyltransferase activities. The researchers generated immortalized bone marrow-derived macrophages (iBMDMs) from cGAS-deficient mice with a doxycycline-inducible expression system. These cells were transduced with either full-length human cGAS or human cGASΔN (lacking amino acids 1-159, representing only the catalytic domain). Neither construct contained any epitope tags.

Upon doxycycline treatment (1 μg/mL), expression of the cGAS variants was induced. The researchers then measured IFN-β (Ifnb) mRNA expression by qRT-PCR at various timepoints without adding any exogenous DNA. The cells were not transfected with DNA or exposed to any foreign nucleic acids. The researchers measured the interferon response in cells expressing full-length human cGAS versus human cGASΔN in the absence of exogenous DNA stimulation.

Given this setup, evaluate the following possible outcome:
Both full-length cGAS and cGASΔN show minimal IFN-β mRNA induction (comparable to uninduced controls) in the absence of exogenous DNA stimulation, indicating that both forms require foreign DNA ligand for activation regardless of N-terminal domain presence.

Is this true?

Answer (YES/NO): NO